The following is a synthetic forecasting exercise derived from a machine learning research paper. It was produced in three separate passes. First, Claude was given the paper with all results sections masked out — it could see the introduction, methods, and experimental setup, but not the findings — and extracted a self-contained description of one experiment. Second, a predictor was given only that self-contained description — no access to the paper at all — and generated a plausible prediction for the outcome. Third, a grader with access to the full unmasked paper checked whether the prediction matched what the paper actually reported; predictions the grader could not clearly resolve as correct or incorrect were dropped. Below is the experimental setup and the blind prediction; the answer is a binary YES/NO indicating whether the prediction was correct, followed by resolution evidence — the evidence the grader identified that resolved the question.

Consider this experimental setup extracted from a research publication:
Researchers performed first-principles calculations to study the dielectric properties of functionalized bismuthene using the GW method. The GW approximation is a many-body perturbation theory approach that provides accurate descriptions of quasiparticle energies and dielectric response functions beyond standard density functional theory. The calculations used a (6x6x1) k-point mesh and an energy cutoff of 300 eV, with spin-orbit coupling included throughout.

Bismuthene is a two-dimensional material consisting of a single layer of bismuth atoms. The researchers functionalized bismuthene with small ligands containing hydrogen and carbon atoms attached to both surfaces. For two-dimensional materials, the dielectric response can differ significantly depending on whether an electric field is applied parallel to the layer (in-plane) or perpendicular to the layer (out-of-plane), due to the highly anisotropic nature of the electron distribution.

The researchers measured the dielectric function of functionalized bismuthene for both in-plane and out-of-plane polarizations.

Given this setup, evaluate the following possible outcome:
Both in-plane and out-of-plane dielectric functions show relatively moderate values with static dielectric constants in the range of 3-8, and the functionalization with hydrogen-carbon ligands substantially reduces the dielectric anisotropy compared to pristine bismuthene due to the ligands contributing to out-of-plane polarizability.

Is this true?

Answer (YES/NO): NO